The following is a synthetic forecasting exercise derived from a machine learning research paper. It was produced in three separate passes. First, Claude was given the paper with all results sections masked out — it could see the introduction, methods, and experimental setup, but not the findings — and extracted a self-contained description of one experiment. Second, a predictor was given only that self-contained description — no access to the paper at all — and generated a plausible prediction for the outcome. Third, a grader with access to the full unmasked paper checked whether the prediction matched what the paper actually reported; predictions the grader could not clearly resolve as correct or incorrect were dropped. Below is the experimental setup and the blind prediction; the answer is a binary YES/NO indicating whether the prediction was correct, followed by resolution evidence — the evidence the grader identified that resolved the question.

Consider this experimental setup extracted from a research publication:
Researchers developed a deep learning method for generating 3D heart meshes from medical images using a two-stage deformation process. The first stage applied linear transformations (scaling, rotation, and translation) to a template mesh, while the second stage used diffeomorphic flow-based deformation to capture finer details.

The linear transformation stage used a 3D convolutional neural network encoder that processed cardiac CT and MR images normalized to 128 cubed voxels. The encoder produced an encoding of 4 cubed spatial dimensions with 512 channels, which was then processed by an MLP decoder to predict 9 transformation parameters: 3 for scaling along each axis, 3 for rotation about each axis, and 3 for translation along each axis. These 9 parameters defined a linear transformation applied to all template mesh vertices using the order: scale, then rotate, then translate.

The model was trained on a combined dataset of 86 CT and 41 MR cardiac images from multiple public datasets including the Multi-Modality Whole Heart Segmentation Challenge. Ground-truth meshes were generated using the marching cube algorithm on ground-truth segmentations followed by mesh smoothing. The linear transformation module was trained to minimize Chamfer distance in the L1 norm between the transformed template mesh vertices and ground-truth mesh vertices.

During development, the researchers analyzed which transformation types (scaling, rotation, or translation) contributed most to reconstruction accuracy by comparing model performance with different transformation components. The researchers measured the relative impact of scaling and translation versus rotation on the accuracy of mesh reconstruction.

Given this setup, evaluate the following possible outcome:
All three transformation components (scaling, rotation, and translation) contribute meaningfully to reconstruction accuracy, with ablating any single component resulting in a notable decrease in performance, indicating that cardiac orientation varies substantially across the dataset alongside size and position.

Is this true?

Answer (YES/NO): NO